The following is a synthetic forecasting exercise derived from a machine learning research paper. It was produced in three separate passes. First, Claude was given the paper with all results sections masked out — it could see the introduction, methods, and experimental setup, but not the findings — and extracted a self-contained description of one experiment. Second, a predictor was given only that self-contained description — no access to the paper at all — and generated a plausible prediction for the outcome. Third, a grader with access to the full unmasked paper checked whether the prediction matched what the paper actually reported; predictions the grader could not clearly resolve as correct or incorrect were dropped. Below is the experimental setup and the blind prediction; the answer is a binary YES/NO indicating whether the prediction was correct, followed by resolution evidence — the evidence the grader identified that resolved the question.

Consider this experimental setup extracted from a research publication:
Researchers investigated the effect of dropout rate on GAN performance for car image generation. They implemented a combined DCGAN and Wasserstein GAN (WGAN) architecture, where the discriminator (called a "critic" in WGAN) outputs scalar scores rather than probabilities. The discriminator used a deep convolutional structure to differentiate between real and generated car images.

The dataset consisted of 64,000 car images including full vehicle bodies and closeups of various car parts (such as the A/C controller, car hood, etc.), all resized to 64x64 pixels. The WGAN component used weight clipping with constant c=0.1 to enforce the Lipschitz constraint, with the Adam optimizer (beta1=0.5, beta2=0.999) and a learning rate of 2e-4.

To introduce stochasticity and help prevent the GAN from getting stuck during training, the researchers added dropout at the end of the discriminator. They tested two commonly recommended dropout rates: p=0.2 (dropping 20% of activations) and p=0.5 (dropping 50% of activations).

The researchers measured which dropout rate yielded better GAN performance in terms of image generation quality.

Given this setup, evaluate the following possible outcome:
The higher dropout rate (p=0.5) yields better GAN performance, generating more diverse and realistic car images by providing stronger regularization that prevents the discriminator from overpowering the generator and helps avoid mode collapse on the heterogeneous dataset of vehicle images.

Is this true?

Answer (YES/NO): NO